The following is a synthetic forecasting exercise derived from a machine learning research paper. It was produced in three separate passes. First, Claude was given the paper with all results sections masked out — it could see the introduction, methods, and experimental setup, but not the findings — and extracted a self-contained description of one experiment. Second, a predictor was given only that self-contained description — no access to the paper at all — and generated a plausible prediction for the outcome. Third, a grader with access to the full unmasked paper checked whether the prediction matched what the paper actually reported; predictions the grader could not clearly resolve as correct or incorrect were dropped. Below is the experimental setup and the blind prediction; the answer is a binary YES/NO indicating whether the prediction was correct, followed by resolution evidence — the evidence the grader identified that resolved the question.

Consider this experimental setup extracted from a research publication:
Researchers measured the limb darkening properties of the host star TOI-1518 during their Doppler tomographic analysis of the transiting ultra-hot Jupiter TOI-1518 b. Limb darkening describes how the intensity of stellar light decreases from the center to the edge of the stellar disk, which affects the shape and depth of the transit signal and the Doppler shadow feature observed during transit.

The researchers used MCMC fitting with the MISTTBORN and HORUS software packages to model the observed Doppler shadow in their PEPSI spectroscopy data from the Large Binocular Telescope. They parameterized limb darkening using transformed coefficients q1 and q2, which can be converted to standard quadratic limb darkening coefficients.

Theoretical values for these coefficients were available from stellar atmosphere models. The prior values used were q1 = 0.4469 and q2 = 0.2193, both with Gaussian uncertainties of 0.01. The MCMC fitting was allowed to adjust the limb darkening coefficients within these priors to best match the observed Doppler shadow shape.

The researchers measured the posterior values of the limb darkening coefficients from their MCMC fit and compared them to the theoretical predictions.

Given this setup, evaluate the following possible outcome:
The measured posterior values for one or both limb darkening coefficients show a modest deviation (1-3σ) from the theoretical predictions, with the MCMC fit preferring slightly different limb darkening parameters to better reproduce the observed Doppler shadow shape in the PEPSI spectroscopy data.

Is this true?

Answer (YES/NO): NO